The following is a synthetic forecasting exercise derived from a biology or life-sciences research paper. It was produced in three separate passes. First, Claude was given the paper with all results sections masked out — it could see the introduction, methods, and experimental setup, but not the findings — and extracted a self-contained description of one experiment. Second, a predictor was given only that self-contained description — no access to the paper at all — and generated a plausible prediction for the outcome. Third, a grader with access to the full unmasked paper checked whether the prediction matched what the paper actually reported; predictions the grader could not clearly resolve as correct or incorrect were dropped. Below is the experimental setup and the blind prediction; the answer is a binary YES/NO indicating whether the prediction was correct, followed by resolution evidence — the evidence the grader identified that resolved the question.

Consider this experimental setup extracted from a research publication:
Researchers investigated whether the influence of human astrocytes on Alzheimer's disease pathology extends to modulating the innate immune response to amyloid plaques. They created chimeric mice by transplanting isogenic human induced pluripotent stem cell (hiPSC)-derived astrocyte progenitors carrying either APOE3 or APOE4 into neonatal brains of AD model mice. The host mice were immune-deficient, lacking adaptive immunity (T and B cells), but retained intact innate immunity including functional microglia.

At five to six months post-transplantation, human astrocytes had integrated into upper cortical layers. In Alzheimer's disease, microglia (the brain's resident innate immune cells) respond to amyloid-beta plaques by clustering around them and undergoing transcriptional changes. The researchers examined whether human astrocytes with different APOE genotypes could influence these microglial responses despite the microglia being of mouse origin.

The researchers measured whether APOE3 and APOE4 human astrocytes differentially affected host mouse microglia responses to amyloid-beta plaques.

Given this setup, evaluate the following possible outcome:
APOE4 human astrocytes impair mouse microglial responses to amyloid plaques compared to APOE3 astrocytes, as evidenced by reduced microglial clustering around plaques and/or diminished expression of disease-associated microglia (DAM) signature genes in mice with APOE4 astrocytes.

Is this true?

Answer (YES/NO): NO